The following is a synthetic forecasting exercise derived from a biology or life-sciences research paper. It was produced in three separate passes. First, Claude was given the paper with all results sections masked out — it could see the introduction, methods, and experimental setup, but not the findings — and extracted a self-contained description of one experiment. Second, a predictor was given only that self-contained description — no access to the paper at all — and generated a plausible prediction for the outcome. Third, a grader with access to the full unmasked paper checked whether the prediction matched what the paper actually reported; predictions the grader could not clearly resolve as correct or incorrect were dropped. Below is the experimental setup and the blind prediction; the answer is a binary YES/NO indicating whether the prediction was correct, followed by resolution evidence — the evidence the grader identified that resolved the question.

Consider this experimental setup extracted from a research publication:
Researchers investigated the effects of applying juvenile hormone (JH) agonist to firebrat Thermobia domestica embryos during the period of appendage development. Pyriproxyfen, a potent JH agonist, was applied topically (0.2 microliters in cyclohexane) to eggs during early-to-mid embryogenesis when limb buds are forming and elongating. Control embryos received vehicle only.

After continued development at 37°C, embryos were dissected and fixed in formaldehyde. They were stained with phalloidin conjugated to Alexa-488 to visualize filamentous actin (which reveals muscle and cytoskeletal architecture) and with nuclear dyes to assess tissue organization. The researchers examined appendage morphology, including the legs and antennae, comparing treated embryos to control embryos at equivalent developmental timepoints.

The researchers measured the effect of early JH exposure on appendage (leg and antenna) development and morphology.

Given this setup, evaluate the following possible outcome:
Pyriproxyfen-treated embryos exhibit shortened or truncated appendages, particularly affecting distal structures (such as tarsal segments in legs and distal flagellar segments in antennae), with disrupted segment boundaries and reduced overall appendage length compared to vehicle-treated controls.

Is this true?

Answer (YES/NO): NO